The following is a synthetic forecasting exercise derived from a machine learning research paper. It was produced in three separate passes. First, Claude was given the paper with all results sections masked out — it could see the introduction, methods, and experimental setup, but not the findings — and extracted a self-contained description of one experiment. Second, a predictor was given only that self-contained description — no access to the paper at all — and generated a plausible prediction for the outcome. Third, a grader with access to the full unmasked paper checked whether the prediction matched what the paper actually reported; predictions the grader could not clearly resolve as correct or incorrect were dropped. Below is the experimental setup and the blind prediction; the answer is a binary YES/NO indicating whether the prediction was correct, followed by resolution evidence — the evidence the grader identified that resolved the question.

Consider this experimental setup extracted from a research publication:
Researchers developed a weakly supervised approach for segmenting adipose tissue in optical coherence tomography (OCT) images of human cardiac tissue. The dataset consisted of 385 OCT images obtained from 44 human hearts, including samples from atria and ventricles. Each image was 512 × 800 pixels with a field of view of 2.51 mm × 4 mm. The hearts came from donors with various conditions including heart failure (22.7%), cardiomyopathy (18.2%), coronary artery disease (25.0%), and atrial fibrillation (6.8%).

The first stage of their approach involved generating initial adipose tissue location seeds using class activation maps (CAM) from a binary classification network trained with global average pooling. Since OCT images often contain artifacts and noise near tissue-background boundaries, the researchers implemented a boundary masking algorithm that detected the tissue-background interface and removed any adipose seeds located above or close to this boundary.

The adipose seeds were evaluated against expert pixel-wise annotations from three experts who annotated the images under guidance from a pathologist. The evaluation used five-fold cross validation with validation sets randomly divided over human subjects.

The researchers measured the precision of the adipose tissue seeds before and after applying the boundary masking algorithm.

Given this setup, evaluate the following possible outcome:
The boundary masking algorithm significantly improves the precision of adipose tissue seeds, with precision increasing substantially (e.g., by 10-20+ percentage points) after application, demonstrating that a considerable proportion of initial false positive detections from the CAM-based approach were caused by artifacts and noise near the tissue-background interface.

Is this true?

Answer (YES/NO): YES